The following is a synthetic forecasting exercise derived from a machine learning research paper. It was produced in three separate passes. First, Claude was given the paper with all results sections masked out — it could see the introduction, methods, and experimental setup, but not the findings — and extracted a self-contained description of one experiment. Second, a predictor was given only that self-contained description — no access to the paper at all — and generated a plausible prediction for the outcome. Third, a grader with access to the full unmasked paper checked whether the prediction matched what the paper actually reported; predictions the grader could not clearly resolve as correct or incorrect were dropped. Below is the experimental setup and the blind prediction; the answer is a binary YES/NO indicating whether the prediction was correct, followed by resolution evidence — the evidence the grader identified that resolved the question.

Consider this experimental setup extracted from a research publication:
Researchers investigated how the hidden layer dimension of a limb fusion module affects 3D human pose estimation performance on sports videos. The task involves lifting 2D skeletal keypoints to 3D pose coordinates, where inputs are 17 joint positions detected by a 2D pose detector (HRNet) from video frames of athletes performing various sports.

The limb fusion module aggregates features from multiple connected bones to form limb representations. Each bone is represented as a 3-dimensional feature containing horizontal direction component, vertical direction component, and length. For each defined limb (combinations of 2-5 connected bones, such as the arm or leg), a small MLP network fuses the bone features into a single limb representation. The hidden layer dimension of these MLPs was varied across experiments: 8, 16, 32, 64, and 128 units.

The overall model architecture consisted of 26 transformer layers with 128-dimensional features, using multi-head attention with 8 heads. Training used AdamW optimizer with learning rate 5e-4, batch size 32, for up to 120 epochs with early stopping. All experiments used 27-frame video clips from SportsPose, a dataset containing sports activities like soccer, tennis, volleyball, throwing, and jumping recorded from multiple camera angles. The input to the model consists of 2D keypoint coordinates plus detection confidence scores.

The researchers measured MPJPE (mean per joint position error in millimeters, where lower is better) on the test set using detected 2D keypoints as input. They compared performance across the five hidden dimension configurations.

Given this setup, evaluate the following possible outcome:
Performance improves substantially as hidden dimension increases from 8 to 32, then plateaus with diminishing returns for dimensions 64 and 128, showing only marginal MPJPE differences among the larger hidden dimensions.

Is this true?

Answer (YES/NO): NO